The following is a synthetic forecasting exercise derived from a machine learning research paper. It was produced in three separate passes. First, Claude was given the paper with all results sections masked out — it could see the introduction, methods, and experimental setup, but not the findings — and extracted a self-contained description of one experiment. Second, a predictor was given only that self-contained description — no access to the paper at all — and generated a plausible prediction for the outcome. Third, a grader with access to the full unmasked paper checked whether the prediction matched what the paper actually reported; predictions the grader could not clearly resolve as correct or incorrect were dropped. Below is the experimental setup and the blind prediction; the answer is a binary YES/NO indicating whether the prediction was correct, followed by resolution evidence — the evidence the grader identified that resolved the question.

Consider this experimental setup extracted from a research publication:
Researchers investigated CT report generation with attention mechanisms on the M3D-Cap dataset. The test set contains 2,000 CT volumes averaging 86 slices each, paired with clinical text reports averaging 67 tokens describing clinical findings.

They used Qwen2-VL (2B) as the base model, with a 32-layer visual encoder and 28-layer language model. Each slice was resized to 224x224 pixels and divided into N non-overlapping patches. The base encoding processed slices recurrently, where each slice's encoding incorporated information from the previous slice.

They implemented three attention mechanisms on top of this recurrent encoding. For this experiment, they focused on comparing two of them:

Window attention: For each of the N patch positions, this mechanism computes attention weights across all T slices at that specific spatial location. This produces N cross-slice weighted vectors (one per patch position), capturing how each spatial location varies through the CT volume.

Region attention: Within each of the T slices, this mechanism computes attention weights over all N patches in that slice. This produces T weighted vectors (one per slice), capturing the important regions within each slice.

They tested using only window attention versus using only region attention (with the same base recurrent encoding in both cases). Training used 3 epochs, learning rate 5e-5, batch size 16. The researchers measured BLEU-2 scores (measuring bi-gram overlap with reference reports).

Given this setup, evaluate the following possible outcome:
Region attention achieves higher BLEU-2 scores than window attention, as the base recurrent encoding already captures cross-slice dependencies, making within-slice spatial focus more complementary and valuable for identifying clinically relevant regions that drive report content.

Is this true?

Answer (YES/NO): NO